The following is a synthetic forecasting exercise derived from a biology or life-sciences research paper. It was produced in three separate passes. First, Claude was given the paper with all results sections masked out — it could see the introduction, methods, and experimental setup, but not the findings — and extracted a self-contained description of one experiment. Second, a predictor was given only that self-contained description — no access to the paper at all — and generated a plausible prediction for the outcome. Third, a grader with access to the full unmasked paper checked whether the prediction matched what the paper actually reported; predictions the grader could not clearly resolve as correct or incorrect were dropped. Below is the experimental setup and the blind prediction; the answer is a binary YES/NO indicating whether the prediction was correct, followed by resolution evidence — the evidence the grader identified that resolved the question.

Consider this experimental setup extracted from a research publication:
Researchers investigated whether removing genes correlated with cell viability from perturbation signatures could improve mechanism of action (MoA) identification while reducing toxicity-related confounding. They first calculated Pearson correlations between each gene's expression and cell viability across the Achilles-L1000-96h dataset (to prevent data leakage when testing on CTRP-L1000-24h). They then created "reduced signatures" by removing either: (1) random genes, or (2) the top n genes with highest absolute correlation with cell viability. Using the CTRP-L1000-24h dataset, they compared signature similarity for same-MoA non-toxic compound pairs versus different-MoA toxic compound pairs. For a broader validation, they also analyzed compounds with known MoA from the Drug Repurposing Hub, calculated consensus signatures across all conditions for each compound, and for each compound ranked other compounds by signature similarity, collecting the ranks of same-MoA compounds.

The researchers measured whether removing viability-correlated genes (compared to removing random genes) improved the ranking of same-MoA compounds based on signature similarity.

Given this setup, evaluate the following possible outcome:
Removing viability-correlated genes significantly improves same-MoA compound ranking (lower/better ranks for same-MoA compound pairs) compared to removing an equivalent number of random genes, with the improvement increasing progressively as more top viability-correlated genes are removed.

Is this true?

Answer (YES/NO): NO